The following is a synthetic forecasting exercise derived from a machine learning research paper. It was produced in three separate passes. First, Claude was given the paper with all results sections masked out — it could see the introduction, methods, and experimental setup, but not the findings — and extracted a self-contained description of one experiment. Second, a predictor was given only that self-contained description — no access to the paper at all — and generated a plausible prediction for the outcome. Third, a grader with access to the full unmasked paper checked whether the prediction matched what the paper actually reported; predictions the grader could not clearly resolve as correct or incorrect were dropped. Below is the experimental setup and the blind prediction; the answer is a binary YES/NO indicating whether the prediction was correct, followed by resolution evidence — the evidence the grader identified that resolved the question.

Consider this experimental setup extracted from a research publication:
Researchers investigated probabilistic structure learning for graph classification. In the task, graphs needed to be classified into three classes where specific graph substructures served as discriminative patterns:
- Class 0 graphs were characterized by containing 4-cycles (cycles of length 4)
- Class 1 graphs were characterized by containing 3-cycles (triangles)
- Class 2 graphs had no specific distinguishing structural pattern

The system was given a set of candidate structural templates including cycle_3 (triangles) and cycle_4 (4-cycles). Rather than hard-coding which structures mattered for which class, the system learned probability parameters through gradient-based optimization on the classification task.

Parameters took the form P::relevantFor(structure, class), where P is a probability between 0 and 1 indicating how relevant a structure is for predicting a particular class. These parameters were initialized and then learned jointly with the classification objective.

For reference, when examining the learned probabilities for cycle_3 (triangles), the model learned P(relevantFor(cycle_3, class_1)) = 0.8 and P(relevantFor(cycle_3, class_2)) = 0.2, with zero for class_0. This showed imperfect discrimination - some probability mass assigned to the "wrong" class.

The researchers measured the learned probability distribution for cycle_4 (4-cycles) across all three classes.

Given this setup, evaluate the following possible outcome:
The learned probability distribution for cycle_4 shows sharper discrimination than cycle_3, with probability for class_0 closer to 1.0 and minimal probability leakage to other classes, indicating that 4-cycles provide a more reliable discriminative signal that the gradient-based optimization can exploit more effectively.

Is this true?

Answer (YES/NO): YES